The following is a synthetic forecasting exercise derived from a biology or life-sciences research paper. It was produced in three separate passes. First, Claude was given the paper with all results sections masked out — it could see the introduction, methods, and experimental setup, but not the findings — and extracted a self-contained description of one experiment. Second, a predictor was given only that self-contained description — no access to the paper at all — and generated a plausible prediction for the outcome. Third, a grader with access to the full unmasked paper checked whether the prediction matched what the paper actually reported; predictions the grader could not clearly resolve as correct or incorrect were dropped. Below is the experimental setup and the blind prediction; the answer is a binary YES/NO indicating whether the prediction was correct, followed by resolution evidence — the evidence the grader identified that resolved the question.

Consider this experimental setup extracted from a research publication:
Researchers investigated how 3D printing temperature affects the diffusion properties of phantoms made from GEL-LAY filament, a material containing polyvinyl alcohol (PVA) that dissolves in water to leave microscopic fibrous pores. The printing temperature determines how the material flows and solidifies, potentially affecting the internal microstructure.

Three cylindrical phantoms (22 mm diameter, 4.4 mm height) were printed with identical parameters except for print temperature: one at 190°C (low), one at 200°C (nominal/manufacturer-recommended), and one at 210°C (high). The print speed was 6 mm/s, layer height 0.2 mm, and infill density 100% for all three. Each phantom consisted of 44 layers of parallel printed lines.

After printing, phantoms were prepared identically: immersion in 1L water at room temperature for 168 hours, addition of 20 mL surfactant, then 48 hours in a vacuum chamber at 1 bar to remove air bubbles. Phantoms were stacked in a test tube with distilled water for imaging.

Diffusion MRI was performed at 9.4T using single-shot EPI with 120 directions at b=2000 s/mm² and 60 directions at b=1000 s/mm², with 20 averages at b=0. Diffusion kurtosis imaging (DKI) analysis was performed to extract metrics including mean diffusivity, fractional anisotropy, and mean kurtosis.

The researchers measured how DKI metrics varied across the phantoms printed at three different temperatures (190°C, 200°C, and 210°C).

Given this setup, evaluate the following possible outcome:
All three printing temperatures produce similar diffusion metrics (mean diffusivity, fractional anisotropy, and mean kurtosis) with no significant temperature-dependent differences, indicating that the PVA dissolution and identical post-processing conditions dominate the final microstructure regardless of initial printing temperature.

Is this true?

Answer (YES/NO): YES